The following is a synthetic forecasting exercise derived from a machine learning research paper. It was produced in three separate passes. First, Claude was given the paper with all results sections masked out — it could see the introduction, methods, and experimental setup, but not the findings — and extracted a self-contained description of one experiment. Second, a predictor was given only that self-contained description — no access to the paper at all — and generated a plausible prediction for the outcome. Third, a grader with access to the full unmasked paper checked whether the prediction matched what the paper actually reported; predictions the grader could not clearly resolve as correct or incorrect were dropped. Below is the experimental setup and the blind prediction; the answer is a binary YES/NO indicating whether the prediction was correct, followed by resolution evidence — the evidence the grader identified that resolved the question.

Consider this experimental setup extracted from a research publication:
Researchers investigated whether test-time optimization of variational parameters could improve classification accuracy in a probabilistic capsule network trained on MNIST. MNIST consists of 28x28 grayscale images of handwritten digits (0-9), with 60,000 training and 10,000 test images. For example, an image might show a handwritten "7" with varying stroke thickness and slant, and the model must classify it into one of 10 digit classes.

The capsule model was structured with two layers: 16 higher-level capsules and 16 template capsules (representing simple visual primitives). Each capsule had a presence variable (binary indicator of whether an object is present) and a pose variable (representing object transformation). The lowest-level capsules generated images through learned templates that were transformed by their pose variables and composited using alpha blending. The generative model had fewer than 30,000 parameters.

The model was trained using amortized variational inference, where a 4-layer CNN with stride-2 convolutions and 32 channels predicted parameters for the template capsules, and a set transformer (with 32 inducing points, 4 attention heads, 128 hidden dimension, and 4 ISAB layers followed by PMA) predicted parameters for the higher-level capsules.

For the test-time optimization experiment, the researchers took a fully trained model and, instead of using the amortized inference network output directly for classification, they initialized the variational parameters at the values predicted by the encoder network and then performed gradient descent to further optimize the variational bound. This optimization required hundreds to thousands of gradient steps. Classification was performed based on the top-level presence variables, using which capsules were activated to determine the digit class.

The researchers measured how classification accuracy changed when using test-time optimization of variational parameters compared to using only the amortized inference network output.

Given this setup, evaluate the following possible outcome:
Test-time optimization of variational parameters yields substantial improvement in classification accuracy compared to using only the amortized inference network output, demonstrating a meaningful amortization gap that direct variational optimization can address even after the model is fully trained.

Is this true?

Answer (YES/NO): NO